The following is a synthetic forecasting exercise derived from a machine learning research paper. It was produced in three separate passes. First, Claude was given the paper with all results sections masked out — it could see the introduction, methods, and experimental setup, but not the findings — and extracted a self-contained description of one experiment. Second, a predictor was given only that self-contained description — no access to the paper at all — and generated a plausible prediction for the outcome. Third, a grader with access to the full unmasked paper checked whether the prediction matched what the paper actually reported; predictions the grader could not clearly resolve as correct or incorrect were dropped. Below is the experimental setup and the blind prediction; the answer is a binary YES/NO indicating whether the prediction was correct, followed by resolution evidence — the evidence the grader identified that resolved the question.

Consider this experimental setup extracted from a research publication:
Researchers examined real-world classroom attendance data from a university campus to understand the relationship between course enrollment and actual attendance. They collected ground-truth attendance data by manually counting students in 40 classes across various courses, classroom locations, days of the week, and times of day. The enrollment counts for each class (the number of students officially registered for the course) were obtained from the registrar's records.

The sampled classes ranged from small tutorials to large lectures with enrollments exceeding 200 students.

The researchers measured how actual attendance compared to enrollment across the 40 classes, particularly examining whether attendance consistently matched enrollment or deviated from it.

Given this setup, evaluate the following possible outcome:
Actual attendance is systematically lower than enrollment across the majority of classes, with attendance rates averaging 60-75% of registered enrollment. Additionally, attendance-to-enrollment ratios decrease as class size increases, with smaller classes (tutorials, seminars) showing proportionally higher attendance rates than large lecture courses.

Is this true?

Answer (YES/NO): NO